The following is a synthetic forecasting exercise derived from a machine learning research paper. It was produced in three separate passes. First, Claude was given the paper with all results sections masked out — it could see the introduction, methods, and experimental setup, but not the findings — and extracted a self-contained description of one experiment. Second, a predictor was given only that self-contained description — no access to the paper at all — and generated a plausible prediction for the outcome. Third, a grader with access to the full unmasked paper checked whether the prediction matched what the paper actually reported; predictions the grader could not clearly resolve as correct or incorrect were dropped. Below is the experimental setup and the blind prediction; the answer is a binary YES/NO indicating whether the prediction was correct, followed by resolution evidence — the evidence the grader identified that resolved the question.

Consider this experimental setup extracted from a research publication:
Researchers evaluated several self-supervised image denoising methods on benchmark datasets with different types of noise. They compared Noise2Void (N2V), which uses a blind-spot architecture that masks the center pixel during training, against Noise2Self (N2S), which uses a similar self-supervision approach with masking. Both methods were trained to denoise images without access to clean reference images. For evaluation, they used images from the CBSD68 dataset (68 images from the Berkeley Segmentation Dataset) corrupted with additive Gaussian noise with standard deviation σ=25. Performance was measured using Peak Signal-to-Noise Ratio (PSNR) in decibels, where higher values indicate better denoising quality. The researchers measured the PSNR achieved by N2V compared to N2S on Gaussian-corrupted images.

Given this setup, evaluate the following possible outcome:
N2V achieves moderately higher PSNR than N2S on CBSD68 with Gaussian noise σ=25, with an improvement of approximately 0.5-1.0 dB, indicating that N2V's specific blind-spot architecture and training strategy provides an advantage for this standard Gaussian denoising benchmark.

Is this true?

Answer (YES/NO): NO